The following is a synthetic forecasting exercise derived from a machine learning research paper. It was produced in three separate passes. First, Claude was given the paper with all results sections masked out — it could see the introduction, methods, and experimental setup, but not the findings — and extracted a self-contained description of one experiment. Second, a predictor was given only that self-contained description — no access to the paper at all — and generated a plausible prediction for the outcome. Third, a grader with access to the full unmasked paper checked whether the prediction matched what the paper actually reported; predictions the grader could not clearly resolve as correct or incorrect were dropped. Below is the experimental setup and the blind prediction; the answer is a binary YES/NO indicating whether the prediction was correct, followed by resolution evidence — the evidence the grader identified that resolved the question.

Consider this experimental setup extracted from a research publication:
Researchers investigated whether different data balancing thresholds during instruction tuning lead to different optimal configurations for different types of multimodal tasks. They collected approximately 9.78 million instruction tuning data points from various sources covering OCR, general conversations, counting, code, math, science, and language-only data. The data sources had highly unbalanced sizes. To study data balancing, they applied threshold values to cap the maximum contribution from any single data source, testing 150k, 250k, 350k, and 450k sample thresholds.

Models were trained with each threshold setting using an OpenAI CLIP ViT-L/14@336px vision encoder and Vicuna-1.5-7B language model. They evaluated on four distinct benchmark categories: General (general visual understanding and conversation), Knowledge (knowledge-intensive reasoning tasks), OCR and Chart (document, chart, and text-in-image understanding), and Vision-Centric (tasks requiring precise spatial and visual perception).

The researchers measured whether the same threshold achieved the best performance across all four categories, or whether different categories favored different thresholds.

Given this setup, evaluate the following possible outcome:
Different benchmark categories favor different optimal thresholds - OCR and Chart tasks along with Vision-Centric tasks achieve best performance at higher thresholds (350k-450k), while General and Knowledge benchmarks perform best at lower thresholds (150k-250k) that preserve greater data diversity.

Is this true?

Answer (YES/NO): NO